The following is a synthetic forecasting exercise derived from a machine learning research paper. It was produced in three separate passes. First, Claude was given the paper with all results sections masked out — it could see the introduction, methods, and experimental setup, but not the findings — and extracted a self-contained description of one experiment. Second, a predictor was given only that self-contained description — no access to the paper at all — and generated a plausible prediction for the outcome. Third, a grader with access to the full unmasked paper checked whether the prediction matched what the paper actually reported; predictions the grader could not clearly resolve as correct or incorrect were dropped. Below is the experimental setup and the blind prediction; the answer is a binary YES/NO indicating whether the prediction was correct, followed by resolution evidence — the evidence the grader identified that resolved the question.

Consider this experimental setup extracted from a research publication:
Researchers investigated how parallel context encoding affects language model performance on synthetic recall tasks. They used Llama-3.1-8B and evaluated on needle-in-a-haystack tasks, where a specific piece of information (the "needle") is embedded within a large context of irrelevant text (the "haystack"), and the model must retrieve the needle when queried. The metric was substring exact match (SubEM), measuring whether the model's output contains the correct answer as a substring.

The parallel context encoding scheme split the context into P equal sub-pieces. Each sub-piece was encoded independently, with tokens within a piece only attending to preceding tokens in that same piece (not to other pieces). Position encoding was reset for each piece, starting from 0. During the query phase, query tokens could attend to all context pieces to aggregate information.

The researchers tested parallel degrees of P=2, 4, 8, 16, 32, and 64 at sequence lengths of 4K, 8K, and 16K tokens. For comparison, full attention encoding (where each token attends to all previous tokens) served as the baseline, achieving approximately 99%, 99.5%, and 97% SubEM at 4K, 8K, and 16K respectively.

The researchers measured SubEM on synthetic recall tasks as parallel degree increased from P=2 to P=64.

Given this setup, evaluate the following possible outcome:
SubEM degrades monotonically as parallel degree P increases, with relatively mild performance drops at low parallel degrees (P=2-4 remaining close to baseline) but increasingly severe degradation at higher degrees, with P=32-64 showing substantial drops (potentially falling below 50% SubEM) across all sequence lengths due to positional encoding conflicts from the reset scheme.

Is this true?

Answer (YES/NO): NO